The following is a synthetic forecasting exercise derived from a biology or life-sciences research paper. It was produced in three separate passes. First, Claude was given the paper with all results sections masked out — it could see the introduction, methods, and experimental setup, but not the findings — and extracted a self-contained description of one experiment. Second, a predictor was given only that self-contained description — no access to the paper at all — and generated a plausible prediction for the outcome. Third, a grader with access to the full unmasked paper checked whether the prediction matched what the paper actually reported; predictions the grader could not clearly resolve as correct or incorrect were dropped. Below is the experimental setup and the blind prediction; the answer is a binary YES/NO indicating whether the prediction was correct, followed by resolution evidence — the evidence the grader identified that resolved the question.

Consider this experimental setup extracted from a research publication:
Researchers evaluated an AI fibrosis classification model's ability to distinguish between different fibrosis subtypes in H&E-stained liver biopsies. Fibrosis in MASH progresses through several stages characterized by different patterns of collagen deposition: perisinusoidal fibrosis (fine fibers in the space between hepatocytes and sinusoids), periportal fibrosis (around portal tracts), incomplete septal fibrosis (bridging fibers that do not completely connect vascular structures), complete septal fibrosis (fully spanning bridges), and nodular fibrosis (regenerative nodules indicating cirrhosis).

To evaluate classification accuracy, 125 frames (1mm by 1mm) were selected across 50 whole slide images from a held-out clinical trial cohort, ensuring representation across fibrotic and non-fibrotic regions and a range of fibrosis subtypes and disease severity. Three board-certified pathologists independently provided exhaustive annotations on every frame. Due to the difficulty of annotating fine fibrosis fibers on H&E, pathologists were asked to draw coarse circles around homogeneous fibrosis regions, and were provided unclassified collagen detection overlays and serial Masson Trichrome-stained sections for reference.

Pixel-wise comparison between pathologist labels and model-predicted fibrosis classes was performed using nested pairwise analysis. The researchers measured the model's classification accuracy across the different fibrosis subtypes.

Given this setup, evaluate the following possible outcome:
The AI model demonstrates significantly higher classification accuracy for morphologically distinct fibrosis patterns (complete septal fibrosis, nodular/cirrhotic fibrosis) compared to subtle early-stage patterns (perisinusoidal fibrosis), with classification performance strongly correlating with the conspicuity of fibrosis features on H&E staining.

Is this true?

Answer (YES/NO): NO